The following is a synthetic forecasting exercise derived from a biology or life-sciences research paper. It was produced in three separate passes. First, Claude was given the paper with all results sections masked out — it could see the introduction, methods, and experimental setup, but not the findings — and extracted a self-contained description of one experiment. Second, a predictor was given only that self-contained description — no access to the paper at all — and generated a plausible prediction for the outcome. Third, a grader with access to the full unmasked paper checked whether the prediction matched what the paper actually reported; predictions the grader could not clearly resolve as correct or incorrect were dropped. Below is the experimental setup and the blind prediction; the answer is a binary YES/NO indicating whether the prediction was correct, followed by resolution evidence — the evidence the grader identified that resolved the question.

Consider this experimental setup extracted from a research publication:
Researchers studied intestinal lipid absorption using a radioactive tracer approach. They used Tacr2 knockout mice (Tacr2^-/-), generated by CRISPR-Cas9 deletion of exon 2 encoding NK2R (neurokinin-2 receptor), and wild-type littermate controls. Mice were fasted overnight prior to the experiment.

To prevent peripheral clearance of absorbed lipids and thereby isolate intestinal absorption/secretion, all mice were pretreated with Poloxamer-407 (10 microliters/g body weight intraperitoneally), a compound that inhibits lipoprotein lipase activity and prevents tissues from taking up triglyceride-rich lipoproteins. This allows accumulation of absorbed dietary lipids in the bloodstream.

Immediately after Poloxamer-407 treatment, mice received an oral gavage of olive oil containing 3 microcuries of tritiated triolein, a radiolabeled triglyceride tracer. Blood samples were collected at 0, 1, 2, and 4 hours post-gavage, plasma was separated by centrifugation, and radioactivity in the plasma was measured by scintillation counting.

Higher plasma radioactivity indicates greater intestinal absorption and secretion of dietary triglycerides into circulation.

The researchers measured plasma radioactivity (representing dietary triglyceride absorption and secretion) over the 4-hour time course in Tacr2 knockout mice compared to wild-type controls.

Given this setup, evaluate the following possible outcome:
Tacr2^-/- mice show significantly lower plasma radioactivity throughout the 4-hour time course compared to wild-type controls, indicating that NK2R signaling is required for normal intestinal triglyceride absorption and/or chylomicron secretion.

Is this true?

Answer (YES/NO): NO